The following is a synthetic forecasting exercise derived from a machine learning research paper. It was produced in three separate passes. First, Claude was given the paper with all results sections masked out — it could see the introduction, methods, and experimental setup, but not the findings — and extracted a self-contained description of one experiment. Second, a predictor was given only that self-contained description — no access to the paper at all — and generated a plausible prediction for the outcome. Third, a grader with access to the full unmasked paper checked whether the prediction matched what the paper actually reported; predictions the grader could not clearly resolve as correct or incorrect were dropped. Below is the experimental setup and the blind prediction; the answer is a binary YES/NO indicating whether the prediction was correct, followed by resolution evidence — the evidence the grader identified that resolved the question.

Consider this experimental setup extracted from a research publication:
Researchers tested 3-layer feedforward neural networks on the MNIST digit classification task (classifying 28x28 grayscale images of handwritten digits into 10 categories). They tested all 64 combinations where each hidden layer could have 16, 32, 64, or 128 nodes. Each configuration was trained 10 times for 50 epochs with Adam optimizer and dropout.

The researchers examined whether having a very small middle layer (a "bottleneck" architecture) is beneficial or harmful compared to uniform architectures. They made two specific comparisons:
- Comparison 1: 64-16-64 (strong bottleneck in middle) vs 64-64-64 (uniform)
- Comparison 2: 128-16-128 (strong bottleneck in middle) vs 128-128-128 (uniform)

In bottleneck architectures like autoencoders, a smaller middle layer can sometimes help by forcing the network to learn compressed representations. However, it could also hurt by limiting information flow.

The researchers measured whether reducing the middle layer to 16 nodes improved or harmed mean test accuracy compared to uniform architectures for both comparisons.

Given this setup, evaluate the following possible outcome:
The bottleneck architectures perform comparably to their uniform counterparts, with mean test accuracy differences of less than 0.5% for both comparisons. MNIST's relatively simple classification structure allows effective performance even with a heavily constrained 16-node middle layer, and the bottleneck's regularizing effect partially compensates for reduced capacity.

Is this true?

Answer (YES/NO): NO